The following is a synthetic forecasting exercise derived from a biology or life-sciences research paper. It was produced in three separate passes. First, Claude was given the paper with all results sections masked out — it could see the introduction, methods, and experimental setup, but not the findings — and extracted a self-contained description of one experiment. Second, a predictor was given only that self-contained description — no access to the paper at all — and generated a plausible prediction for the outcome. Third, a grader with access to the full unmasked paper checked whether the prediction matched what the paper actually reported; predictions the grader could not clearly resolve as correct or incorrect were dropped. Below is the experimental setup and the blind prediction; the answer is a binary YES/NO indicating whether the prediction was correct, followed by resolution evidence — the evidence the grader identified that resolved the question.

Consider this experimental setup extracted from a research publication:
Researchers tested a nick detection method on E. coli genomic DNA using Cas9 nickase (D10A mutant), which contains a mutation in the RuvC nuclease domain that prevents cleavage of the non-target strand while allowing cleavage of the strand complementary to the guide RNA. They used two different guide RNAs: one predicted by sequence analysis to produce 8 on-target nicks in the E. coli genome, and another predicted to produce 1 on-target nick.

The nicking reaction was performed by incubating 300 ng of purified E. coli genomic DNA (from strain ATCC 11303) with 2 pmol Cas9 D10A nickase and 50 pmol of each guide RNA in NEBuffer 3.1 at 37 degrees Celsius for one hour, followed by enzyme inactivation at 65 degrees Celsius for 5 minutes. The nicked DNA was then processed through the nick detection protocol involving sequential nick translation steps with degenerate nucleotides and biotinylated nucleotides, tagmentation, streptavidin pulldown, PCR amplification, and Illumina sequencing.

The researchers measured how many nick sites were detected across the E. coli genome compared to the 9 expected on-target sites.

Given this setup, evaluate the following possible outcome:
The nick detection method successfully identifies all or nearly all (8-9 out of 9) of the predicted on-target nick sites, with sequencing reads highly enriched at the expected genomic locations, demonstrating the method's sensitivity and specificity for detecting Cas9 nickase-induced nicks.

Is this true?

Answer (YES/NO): YES